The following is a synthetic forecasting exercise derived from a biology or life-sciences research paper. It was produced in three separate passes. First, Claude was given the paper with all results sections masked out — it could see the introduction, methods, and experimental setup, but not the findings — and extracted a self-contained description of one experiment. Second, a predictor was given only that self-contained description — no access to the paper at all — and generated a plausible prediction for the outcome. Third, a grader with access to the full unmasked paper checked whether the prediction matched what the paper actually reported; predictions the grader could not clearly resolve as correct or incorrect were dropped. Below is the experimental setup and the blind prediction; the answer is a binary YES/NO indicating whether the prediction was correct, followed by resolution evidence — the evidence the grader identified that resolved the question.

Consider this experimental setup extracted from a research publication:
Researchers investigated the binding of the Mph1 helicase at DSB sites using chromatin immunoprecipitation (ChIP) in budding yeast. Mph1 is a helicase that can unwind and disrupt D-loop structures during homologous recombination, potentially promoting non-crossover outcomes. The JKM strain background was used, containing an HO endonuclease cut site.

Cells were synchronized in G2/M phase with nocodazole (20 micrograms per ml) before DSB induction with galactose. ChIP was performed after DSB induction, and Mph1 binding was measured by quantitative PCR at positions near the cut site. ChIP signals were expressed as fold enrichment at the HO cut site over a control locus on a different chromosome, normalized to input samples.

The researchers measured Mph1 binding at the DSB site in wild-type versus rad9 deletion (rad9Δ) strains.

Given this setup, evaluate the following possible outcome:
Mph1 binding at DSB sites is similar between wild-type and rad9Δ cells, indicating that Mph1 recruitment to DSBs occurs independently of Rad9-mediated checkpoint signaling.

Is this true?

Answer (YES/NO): NO